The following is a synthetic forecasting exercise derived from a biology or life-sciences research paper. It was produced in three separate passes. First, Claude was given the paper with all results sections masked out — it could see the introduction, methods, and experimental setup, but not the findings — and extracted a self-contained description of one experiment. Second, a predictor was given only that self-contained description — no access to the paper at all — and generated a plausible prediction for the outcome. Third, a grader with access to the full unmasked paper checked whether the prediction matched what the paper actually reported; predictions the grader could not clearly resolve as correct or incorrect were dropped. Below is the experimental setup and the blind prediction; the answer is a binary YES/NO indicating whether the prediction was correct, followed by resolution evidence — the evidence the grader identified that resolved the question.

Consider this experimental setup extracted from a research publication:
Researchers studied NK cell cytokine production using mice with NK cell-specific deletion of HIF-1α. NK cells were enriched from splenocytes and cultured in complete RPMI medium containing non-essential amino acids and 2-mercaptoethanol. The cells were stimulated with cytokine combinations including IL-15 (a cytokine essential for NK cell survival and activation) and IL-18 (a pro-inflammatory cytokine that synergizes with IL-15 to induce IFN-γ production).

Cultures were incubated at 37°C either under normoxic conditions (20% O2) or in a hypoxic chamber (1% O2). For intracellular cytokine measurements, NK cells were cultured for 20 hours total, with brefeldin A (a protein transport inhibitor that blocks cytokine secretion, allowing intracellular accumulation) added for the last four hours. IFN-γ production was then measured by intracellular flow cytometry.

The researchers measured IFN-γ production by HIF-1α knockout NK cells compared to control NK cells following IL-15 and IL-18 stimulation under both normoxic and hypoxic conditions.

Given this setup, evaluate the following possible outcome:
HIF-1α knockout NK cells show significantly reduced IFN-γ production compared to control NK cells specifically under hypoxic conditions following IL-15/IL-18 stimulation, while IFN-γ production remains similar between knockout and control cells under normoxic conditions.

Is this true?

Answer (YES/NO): NO